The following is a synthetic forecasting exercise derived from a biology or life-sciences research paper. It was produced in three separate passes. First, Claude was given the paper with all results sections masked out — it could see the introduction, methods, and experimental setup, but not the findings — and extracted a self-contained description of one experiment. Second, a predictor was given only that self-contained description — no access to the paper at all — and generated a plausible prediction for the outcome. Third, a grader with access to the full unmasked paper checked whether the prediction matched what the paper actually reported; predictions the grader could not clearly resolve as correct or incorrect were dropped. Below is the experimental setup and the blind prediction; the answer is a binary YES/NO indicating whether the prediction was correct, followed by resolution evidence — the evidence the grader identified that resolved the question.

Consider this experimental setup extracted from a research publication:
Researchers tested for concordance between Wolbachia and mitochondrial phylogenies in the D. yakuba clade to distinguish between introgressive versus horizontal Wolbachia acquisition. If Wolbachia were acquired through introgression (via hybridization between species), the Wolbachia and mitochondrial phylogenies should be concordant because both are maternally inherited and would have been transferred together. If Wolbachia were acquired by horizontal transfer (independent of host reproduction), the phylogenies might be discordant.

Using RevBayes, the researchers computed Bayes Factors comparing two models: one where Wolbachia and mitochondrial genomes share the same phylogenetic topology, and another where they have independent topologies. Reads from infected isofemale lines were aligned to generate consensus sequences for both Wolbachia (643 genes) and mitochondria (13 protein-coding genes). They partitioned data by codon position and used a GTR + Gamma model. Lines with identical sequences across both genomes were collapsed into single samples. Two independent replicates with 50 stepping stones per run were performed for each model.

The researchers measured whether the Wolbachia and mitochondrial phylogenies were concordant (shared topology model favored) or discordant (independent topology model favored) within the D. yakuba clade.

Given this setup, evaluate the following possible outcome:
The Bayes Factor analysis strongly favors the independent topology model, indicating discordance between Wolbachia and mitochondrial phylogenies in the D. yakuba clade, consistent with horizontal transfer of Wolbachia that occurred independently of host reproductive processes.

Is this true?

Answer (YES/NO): NO